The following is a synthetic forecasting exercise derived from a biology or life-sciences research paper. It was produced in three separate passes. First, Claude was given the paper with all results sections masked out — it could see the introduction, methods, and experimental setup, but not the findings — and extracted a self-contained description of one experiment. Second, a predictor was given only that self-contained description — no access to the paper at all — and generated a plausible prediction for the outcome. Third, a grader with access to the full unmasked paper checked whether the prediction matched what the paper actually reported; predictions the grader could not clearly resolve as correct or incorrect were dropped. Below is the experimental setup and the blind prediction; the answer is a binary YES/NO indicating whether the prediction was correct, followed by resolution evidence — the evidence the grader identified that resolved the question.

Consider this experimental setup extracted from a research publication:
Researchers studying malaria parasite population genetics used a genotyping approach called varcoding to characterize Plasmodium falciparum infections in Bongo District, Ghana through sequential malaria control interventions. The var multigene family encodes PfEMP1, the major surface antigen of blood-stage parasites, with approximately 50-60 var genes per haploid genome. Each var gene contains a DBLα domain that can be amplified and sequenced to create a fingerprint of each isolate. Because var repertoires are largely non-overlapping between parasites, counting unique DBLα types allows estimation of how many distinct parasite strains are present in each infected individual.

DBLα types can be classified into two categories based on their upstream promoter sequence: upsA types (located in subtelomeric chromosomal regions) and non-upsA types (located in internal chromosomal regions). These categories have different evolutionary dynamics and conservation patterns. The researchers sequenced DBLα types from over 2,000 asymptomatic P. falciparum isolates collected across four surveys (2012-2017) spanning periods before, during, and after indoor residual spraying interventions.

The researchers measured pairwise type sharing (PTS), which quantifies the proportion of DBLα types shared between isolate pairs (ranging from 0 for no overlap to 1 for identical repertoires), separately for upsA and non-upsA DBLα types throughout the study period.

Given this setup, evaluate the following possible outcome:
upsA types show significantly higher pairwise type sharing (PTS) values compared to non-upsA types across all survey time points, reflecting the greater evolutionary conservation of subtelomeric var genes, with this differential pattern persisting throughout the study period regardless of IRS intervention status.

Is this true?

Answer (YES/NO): YES